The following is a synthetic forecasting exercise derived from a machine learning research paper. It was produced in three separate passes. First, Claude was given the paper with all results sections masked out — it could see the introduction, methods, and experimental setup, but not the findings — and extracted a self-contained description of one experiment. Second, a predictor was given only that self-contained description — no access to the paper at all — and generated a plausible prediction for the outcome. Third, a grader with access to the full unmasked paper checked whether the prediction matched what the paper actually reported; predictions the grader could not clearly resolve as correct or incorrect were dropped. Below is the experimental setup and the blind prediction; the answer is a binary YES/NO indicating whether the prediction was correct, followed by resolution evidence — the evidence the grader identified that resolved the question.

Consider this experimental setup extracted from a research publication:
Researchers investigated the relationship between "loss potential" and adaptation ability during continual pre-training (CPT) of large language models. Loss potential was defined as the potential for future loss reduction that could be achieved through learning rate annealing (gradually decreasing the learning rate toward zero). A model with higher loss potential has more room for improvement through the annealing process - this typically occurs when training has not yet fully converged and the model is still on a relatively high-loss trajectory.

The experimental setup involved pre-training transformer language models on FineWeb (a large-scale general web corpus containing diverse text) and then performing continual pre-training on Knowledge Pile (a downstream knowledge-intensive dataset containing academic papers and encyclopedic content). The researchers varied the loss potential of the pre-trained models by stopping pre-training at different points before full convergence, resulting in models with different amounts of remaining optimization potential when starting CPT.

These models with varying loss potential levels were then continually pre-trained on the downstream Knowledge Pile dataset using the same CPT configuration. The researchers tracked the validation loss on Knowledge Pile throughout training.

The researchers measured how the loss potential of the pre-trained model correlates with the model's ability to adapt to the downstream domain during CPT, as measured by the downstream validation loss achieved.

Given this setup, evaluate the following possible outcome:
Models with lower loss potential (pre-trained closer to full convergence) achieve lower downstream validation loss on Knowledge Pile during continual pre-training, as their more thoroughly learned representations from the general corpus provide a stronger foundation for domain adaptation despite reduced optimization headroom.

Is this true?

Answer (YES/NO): NO